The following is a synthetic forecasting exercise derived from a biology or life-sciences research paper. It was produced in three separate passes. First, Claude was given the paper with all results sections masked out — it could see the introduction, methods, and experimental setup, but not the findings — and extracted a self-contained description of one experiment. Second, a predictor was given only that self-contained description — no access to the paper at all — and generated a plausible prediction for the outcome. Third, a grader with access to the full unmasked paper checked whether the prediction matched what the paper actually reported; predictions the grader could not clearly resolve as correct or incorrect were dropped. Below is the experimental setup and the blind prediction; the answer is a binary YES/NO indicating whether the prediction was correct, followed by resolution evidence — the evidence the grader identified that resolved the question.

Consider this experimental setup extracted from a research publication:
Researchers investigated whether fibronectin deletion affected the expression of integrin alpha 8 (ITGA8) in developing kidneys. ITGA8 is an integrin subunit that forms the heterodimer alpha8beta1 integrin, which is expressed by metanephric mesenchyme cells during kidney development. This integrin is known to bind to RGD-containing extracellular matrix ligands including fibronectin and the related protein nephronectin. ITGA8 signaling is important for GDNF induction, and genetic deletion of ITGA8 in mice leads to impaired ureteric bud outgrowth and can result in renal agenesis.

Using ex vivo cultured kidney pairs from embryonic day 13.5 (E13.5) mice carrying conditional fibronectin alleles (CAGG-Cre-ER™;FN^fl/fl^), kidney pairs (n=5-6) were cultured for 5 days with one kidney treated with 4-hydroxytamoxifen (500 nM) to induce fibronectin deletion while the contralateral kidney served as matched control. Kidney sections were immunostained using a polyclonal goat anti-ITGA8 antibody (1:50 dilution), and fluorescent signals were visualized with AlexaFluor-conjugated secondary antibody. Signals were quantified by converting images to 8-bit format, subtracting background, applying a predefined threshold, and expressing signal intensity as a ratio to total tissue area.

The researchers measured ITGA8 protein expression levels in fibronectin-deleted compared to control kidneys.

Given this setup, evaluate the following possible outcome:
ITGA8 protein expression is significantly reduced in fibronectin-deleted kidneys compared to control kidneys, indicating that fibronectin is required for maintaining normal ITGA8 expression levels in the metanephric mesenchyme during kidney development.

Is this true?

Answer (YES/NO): YES